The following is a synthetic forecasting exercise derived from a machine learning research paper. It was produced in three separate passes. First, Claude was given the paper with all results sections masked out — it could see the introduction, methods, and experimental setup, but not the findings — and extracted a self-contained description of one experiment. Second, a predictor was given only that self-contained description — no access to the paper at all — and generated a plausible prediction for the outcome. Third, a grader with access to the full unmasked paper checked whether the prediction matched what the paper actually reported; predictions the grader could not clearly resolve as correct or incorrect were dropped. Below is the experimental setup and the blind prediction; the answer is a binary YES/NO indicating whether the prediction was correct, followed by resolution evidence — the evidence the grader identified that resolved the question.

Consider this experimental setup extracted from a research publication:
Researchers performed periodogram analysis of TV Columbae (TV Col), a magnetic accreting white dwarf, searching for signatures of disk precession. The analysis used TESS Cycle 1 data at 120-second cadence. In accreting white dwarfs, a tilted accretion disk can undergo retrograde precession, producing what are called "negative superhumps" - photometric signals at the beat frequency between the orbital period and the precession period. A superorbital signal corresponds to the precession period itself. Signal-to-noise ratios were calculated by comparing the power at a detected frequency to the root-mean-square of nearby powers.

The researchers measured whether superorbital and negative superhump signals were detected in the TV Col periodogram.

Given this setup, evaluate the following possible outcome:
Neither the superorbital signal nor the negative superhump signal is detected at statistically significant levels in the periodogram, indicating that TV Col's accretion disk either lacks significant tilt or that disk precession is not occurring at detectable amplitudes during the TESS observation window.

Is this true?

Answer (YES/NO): NO